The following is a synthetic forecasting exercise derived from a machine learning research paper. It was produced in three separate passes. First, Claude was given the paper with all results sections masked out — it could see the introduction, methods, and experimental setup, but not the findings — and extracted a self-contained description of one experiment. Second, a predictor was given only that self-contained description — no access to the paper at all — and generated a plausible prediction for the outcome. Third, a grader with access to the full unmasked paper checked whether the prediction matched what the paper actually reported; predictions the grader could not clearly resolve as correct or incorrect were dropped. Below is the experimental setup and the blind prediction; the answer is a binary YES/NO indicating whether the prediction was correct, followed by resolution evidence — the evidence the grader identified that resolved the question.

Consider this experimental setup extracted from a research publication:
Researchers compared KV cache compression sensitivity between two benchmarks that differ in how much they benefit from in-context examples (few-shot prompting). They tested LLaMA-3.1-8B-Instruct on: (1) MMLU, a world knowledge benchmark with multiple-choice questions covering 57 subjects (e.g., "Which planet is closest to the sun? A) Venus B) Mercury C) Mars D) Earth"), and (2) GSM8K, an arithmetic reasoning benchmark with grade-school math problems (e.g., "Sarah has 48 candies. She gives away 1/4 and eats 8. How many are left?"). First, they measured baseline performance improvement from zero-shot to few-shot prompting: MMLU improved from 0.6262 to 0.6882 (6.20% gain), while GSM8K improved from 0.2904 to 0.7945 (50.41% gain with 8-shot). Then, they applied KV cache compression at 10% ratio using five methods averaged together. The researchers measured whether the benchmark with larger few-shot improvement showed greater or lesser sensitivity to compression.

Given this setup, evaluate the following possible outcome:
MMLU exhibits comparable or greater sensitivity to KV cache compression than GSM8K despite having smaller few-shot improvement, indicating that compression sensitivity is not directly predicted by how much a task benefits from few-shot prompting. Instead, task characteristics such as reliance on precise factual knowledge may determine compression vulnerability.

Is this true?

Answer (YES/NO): NO